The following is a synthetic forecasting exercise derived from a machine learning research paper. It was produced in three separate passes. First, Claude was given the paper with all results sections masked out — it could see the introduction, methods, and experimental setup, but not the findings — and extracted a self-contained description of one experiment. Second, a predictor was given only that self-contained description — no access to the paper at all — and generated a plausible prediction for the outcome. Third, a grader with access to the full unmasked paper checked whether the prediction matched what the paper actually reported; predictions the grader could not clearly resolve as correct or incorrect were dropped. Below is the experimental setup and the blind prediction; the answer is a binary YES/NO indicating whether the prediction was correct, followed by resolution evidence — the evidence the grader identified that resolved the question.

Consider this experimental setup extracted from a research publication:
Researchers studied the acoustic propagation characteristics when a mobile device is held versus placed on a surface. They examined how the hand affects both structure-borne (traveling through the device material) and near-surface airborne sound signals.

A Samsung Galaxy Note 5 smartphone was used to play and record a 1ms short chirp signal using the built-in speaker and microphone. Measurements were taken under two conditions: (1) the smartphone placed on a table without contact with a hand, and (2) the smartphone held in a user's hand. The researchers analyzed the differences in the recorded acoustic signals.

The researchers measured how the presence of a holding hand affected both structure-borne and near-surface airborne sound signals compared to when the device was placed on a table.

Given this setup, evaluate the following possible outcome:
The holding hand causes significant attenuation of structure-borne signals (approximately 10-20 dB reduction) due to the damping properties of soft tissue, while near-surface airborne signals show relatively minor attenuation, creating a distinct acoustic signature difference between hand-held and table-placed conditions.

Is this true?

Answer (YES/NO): NO